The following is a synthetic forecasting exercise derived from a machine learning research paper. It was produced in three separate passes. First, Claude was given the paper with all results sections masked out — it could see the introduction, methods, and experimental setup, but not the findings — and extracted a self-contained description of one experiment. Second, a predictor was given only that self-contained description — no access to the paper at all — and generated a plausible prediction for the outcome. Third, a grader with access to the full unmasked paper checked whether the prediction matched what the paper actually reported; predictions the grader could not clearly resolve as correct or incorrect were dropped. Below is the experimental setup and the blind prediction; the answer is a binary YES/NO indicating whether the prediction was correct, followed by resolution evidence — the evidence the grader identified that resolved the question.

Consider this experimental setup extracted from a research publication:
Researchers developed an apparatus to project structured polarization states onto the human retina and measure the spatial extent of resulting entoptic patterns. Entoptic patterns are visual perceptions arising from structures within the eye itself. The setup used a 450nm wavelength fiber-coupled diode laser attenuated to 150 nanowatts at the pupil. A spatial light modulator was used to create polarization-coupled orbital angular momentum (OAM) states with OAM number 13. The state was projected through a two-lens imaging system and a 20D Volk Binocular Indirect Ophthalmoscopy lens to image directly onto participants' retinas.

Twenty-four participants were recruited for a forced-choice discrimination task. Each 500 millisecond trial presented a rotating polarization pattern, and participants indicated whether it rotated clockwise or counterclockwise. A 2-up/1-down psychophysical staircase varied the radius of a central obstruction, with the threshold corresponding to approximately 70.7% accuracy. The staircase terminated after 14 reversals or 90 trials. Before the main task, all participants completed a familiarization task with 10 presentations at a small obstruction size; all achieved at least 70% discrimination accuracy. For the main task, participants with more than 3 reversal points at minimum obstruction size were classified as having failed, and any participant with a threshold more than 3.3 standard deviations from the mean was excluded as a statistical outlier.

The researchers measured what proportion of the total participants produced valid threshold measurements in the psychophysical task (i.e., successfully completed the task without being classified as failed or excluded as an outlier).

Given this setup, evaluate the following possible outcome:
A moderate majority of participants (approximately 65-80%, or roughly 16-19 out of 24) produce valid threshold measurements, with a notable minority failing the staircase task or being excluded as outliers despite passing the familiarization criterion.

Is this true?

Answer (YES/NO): YES